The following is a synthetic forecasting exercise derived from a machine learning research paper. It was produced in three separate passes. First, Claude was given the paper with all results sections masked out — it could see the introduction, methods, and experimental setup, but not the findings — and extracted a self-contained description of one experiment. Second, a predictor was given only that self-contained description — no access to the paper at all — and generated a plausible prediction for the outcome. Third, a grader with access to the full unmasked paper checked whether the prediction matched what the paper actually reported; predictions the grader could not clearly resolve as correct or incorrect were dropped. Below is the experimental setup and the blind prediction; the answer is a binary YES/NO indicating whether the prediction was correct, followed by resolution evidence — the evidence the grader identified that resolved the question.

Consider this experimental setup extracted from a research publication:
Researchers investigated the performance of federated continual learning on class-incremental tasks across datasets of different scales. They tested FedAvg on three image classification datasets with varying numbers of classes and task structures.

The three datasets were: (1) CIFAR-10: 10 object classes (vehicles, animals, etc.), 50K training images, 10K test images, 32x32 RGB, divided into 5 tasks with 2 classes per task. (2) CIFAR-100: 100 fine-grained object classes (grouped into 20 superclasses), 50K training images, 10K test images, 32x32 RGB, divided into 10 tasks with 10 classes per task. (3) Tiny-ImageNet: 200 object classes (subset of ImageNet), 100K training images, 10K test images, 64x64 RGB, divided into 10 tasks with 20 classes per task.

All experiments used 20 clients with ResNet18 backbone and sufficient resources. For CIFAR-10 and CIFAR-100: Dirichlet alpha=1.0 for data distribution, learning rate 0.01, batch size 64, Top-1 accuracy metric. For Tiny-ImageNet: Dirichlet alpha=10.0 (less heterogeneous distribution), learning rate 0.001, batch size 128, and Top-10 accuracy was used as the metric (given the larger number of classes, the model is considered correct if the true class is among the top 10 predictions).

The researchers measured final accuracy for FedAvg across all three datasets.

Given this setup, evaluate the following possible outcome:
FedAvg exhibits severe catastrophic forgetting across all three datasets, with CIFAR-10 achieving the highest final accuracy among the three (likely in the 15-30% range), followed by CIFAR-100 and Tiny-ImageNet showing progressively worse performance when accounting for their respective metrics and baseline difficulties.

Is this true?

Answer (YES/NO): NO